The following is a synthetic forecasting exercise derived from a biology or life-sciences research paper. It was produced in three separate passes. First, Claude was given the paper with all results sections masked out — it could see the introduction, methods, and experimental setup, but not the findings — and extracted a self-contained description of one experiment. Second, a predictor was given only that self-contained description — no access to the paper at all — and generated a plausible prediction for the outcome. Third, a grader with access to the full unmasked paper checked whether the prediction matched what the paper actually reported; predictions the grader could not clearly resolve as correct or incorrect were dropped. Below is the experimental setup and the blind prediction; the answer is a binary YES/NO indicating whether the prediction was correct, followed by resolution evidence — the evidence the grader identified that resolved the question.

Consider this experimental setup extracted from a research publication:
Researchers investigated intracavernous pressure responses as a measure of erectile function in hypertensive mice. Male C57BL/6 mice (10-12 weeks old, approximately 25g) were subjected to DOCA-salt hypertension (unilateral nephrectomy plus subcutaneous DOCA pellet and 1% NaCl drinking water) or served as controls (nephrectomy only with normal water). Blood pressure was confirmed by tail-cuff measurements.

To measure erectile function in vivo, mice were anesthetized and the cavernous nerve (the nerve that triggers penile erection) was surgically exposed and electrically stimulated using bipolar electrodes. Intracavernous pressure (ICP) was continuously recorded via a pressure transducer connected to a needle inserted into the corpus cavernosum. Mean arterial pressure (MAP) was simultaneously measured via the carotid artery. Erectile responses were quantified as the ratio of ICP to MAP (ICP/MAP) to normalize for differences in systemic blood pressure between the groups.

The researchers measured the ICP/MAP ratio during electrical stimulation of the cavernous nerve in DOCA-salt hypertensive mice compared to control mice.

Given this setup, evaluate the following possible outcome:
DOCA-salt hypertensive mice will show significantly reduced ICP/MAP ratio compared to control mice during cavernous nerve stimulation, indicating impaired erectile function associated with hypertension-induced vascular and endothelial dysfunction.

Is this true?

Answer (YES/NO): YES